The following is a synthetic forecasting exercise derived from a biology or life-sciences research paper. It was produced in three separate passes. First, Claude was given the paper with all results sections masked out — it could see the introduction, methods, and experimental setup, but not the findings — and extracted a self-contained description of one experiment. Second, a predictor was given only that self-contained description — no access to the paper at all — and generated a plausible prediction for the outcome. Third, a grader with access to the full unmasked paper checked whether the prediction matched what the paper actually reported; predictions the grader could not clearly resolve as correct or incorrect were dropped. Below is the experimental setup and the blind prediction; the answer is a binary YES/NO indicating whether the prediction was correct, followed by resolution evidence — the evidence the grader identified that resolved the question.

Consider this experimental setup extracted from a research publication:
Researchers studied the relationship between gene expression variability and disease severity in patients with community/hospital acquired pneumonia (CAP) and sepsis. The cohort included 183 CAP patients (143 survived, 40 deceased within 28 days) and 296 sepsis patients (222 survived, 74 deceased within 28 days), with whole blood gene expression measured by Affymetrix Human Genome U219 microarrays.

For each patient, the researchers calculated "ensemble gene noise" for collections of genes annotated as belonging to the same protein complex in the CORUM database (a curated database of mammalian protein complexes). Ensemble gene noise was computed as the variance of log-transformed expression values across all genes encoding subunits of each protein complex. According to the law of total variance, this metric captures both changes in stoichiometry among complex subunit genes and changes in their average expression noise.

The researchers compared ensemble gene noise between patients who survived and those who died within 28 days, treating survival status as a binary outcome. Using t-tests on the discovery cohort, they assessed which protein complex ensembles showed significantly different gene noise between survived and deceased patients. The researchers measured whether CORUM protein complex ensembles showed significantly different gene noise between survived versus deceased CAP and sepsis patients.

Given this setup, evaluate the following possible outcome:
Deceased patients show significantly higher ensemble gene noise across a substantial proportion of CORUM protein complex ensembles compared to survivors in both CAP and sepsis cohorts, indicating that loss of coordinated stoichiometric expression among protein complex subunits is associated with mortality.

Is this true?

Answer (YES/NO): NO